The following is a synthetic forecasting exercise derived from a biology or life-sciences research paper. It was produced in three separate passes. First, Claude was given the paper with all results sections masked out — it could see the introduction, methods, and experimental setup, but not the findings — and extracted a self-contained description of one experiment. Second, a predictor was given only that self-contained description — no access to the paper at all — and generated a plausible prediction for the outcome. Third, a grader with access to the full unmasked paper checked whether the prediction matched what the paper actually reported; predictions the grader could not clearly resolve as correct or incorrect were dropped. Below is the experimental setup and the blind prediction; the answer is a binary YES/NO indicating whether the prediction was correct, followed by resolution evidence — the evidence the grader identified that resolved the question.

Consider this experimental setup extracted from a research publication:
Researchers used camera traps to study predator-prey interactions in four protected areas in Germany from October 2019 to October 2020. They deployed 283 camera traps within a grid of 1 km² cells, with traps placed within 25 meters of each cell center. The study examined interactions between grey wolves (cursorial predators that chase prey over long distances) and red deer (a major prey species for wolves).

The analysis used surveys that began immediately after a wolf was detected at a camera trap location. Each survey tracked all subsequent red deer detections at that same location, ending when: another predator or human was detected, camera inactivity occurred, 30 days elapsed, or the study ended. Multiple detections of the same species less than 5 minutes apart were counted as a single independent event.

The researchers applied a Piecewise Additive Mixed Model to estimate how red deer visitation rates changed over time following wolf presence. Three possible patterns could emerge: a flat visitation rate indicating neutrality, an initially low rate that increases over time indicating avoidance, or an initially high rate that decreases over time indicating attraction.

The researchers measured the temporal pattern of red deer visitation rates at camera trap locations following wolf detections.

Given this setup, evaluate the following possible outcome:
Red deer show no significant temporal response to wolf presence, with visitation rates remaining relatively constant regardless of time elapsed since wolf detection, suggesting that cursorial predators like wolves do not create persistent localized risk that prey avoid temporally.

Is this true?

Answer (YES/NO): YES